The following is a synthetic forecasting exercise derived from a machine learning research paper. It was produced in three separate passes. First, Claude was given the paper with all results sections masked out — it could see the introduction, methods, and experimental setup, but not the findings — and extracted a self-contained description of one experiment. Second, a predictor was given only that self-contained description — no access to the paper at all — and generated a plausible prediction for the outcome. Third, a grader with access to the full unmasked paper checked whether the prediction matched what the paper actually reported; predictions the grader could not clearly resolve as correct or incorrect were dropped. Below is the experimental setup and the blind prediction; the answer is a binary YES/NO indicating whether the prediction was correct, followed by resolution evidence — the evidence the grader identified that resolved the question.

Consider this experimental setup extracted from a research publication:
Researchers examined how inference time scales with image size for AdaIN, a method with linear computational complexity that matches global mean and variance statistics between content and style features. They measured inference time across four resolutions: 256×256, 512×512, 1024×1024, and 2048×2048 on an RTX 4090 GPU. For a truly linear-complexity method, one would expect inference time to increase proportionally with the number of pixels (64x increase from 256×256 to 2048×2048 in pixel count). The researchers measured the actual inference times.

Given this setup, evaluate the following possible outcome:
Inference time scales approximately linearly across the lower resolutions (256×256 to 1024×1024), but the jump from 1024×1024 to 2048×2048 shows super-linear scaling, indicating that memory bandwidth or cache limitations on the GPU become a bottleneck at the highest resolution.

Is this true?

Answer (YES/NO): NO